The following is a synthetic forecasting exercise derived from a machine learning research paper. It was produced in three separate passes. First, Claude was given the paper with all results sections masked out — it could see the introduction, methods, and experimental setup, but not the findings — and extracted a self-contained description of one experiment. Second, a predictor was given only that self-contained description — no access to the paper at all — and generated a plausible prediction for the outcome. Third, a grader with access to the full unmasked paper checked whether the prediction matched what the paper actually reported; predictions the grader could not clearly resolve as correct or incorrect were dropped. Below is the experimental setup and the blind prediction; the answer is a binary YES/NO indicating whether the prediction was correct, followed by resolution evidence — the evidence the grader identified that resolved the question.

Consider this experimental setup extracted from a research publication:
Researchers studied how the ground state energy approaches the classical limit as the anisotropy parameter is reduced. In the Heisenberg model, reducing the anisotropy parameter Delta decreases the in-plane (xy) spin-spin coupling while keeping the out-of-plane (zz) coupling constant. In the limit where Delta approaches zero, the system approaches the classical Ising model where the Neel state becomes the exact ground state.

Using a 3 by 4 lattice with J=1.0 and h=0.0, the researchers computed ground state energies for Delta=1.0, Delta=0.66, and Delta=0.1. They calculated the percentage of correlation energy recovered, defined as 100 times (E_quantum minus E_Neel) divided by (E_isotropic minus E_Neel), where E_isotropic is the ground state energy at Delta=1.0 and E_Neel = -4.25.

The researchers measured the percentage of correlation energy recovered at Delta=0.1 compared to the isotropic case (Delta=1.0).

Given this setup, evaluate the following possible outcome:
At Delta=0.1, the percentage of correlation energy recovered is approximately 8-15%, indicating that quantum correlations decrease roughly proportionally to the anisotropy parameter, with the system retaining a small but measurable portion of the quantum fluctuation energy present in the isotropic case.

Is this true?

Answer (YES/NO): NO